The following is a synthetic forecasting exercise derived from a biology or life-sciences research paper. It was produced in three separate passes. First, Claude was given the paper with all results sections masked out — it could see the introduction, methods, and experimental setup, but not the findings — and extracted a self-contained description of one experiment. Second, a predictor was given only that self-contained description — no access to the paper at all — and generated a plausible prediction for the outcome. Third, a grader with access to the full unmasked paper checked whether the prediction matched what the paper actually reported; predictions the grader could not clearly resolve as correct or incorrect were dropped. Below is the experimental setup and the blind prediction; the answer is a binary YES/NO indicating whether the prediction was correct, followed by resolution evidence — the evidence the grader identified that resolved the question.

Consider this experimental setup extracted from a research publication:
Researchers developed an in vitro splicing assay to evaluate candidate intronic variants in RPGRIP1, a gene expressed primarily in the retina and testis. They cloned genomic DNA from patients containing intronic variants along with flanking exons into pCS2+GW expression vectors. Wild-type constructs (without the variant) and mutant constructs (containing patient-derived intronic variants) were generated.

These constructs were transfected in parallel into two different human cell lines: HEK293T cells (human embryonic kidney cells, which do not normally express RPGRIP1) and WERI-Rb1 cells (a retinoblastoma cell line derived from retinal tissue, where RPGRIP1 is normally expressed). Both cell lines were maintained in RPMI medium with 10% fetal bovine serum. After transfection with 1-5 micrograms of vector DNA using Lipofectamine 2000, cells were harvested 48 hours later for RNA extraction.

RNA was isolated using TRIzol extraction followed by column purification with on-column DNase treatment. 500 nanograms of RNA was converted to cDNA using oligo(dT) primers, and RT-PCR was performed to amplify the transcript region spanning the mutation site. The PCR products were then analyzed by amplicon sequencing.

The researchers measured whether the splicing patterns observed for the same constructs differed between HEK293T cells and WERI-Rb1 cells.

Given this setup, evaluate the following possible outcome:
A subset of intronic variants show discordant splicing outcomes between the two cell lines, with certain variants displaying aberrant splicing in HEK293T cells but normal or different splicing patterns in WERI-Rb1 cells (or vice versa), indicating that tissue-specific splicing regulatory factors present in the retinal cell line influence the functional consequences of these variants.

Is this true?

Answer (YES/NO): NO